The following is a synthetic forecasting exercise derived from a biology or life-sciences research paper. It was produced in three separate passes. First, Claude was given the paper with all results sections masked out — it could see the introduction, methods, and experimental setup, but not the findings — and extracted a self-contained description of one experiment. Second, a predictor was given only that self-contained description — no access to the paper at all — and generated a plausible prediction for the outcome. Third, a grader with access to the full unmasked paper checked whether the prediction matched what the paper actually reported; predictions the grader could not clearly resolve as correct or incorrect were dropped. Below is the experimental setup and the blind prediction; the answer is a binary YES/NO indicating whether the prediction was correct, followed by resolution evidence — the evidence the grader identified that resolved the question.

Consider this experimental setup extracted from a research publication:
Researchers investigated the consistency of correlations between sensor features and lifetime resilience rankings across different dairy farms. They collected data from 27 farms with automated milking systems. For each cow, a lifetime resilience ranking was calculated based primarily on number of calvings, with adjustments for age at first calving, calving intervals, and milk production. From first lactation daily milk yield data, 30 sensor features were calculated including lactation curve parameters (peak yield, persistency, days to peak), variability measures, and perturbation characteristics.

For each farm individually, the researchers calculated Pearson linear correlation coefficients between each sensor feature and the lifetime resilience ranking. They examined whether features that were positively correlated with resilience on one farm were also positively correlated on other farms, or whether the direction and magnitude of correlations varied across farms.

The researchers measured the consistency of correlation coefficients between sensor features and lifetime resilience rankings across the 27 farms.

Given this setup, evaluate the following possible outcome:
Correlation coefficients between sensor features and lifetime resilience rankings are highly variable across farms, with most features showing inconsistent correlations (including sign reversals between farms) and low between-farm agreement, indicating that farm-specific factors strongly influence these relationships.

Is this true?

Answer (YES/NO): YES